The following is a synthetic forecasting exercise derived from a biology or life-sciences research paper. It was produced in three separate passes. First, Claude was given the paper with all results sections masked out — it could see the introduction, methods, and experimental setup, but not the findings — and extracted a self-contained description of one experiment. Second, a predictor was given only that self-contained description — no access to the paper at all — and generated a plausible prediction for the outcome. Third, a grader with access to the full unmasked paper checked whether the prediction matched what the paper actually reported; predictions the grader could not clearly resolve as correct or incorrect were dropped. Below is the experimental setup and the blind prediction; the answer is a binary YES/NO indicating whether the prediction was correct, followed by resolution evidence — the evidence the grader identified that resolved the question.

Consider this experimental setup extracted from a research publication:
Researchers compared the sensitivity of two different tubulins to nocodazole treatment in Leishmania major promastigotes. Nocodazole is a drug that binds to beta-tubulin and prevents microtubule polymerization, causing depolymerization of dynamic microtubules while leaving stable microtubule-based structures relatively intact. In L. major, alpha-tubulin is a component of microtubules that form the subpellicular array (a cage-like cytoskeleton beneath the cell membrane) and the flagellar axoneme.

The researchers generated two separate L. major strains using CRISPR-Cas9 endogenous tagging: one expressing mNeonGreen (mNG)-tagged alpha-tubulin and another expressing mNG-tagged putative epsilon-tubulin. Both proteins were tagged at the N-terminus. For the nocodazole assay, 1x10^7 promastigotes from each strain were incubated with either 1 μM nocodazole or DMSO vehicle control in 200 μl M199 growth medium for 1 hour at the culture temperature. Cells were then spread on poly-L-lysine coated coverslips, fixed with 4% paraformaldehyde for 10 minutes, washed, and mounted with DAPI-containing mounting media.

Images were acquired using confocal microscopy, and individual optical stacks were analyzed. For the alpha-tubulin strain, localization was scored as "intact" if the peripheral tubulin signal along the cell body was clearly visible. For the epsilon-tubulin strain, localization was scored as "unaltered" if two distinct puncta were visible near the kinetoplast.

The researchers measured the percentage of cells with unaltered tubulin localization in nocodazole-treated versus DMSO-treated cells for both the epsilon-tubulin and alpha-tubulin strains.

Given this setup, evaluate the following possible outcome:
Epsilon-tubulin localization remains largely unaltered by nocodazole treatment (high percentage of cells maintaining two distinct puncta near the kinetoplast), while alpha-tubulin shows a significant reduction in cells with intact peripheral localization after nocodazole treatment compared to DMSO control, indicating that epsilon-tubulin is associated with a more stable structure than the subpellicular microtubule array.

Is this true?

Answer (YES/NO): YES